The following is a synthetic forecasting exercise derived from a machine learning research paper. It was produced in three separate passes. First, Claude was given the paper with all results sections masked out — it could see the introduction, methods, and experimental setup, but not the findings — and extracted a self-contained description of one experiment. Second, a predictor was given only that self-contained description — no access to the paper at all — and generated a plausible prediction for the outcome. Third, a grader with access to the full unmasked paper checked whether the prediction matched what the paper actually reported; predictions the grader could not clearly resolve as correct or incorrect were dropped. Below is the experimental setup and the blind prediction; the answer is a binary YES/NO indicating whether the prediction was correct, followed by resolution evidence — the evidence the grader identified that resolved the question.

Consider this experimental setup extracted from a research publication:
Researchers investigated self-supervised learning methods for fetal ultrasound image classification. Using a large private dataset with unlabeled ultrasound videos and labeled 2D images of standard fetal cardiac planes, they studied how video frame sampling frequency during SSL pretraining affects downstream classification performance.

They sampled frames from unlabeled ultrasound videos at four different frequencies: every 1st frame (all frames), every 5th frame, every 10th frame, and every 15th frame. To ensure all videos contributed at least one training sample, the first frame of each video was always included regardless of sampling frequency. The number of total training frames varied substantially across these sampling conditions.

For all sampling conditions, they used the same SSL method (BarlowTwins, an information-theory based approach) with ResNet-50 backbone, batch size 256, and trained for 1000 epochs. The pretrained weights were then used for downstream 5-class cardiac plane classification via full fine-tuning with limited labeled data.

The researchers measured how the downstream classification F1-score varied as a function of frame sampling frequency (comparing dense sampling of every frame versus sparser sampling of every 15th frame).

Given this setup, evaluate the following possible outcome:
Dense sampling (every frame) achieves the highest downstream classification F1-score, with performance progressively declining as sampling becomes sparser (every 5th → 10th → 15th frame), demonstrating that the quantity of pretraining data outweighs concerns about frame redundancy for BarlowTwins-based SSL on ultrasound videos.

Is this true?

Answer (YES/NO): NO